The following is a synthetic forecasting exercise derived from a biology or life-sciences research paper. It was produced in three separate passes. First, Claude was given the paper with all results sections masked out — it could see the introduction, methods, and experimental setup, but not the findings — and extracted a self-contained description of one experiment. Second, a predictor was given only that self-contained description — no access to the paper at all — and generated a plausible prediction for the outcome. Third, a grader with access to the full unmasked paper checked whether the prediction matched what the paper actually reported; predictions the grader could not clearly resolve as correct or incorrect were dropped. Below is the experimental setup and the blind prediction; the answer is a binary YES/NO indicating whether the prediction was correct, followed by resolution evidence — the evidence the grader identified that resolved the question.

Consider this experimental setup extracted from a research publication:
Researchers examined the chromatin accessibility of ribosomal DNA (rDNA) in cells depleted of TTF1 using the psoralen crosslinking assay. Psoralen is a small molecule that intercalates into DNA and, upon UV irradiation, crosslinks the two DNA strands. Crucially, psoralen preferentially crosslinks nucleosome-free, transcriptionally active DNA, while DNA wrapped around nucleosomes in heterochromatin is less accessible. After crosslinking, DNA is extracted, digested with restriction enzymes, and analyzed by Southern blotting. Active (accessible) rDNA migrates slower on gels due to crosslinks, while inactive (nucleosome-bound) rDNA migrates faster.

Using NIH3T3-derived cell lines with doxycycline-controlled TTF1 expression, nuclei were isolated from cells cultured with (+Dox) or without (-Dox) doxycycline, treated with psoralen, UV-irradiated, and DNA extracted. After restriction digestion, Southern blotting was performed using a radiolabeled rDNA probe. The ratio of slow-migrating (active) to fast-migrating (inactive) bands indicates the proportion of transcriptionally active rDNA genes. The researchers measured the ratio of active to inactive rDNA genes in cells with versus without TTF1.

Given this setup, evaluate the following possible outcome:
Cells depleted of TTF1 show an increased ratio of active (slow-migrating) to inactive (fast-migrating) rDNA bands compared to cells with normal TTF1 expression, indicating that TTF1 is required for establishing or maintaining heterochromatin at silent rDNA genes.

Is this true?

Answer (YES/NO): NO